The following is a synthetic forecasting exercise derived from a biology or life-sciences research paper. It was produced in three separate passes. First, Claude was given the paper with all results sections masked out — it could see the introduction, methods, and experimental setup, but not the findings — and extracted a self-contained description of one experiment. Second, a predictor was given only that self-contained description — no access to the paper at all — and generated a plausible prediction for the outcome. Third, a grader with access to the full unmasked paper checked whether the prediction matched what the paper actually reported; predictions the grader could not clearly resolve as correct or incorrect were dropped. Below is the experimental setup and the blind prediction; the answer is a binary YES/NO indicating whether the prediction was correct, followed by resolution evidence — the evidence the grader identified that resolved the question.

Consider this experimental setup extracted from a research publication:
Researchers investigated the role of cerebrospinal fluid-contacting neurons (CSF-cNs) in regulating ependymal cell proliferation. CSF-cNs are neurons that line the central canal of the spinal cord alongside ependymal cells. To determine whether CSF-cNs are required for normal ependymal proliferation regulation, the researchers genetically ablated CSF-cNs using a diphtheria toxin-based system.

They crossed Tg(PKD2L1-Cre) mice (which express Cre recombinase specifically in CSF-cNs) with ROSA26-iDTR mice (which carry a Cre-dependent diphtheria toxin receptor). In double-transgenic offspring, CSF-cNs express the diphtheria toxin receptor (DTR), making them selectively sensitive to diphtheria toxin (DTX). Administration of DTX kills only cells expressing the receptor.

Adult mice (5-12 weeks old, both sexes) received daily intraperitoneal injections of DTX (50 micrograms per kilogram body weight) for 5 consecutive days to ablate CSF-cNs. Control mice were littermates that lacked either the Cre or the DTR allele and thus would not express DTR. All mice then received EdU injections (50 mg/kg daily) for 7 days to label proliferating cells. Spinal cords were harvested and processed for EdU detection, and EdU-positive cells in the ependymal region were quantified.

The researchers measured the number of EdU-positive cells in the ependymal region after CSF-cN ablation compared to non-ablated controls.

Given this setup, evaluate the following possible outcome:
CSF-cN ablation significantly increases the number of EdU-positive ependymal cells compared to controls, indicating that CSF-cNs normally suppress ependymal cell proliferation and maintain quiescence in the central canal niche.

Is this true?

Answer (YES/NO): YES